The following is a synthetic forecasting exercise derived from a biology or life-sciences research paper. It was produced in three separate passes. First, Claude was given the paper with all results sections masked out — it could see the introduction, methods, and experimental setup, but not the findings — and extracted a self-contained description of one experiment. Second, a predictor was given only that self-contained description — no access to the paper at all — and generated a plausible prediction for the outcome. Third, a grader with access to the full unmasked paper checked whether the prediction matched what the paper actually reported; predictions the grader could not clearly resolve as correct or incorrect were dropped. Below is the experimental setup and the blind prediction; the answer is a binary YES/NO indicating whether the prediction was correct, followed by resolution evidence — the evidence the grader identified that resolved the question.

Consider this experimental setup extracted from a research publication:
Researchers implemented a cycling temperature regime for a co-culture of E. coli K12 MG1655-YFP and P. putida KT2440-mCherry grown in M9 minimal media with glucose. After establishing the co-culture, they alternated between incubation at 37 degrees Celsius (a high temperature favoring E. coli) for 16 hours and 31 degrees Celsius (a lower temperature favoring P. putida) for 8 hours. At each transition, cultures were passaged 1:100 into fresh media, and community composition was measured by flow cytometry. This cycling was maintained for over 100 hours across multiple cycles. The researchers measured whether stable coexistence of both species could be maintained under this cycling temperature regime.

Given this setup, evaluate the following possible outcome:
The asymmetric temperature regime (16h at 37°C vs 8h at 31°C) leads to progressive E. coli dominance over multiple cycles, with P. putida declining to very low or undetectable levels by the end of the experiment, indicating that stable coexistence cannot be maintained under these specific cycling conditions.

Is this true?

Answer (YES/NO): NO